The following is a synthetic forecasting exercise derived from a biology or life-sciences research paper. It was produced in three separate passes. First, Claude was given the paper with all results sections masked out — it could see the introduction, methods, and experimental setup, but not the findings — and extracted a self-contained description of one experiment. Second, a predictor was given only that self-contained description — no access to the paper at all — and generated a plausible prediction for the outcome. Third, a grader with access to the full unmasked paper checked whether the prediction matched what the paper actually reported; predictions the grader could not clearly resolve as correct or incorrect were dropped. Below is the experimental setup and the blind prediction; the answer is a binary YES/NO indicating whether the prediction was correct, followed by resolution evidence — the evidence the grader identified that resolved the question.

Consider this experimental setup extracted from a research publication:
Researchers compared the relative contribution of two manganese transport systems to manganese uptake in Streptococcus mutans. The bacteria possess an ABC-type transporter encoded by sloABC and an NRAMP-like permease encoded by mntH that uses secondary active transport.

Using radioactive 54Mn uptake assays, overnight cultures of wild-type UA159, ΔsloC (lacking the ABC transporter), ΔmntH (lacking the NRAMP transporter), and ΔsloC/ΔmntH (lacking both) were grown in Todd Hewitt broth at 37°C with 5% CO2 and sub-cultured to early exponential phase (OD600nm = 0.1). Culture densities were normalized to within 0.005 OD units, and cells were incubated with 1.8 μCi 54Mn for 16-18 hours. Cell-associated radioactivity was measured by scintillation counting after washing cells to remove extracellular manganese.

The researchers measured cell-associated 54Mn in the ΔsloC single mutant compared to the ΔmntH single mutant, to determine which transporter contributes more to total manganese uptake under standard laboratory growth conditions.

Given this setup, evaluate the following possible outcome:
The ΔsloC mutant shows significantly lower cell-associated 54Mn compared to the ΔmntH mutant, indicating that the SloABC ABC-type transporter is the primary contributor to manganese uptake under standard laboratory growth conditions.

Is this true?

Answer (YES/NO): YES